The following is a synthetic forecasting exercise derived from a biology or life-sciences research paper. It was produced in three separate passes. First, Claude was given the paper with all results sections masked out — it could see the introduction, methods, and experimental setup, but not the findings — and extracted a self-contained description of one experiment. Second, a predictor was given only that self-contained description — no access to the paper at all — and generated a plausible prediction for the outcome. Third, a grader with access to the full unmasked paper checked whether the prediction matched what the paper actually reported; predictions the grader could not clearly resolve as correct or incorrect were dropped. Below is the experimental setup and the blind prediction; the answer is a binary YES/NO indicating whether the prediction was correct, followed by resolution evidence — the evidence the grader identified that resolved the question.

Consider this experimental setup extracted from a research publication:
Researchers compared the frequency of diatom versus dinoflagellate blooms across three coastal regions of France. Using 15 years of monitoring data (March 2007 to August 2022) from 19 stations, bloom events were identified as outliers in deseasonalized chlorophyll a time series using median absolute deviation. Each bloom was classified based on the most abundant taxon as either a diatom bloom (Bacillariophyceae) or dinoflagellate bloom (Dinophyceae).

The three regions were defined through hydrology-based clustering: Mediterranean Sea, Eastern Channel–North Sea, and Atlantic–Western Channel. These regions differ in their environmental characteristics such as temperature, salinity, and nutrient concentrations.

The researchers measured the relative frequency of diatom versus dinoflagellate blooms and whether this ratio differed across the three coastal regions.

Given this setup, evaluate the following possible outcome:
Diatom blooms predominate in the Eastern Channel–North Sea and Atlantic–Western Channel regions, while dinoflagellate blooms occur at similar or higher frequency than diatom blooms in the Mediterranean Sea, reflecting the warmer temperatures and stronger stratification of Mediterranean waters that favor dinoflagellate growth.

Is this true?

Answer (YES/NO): NO